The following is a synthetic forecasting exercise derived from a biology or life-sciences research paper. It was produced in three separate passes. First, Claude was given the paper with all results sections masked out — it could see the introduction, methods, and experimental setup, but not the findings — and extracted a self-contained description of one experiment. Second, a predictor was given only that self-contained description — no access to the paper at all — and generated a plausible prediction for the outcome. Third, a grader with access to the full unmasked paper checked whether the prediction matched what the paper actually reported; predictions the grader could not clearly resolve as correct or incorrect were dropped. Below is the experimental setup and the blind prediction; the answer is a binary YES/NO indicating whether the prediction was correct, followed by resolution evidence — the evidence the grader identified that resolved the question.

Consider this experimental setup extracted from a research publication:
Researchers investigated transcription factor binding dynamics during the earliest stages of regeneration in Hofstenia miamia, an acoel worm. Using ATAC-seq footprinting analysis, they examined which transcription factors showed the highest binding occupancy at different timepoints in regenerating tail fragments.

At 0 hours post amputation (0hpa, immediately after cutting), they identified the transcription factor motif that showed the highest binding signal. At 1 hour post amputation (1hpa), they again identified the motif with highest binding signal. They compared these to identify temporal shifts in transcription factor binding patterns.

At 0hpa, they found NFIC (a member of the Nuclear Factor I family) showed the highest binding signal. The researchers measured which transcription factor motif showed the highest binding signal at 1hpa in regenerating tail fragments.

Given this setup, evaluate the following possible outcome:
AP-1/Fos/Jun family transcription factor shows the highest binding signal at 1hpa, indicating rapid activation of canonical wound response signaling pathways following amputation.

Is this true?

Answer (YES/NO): NO